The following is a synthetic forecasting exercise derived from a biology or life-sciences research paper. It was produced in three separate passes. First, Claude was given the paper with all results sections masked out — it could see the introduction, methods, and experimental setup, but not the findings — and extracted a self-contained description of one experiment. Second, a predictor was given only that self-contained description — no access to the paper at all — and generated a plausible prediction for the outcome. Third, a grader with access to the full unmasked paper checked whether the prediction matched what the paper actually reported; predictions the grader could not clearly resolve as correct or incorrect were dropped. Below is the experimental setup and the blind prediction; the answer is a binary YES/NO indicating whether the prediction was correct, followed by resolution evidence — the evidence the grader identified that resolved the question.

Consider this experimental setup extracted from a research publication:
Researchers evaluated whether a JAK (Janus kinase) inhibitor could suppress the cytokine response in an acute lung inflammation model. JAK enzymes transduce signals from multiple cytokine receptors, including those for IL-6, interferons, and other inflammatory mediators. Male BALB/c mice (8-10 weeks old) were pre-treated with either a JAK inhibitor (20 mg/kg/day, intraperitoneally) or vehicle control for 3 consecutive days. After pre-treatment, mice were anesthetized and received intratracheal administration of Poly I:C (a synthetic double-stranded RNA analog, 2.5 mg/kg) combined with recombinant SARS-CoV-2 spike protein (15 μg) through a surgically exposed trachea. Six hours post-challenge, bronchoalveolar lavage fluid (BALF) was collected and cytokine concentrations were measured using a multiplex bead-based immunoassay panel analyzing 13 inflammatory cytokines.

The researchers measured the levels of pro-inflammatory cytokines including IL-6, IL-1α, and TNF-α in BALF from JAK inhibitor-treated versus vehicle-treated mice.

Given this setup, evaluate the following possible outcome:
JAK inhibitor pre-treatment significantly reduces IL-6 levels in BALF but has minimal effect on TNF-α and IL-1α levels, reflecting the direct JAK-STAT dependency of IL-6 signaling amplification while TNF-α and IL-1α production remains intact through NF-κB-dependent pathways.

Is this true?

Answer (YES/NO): YES